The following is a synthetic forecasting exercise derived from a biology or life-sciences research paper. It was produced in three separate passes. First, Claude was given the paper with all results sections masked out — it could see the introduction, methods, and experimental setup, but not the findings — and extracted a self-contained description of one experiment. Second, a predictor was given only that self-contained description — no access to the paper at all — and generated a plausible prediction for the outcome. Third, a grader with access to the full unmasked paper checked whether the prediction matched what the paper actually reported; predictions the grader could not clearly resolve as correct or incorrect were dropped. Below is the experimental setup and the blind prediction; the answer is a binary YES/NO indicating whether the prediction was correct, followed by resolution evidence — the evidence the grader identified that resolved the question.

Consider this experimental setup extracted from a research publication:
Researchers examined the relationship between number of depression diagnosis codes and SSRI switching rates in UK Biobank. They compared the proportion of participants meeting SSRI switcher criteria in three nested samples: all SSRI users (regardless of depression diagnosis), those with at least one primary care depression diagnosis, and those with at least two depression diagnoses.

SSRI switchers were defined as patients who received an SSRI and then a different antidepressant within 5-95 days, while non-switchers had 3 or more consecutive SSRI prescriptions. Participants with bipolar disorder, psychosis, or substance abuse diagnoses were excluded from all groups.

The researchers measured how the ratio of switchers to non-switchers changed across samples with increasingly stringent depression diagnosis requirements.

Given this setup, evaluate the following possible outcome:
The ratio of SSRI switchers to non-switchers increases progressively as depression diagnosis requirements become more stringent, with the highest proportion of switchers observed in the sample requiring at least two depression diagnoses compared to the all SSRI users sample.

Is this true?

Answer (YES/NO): YES